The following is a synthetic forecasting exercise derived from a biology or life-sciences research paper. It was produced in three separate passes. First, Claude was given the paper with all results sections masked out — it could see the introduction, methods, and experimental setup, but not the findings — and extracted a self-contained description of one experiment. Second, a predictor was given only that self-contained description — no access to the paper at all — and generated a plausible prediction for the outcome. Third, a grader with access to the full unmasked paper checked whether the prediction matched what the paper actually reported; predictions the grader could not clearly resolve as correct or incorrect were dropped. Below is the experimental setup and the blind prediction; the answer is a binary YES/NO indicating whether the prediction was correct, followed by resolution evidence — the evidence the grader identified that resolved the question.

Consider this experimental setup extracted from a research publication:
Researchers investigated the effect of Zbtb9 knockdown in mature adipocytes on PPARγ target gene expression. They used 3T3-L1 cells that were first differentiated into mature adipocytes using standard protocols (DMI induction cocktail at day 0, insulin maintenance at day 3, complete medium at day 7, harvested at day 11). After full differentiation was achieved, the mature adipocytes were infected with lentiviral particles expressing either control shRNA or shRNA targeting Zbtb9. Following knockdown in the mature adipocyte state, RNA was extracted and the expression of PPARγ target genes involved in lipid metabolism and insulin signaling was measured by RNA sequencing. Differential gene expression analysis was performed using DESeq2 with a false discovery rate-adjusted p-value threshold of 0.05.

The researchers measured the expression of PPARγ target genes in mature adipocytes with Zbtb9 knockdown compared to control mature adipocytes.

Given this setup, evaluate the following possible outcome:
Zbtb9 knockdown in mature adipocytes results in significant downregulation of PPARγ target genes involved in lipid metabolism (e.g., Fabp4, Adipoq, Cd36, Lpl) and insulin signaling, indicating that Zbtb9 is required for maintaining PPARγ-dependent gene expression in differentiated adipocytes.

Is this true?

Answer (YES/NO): YES